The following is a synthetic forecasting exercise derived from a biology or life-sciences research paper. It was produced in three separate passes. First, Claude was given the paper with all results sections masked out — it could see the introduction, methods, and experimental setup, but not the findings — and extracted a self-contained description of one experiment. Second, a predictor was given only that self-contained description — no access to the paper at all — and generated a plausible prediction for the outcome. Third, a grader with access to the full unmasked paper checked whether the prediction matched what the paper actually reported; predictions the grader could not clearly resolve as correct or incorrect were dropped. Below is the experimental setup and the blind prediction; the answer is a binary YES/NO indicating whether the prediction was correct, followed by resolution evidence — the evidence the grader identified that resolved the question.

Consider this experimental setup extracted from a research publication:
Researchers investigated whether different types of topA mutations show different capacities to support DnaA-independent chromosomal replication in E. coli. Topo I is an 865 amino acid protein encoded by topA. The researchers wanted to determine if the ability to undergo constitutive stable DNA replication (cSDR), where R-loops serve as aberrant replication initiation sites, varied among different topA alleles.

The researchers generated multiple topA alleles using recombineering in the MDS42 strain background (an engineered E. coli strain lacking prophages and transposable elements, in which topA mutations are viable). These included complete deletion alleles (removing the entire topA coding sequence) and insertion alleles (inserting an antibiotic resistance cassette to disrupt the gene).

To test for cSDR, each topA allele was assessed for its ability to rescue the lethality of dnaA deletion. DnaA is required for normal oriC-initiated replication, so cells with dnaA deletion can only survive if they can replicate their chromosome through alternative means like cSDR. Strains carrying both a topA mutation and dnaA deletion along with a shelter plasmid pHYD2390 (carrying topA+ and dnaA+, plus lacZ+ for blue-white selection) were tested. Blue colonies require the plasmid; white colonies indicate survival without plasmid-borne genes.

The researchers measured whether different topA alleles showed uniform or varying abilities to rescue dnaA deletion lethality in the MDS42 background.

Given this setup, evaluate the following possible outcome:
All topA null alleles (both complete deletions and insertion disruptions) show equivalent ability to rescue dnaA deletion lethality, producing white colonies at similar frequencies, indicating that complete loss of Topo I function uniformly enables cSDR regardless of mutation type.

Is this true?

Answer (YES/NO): NO